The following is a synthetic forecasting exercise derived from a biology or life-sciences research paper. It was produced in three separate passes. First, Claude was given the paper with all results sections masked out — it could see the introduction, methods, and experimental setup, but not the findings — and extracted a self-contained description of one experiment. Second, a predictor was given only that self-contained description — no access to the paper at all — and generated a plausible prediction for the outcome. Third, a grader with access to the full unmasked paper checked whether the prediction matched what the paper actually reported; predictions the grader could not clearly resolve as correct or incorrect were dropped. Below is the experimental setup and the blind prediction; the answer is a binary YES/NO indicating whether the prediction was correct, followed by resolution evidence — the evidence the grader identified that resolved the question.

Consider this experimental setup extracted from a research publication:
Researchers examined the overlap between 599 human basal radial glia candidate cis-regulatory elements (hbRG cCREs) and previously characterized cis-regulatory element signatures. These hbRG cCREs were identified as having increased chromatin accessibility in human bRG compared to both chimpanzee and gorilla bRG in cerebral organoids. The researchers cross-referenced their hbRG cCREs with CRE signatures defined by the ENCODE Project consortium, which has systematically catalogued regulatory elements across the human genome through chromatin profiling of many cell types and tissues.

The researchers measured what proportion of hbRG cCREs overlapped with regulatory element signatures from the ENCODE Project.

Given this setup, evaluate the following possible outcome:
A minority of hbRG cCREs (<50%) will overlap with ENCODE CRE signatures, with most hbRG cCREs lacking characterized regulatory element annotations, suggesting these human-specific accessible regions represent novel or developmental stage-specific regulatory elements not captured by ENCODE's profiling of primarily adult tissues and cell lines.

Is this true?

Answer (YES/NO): NO